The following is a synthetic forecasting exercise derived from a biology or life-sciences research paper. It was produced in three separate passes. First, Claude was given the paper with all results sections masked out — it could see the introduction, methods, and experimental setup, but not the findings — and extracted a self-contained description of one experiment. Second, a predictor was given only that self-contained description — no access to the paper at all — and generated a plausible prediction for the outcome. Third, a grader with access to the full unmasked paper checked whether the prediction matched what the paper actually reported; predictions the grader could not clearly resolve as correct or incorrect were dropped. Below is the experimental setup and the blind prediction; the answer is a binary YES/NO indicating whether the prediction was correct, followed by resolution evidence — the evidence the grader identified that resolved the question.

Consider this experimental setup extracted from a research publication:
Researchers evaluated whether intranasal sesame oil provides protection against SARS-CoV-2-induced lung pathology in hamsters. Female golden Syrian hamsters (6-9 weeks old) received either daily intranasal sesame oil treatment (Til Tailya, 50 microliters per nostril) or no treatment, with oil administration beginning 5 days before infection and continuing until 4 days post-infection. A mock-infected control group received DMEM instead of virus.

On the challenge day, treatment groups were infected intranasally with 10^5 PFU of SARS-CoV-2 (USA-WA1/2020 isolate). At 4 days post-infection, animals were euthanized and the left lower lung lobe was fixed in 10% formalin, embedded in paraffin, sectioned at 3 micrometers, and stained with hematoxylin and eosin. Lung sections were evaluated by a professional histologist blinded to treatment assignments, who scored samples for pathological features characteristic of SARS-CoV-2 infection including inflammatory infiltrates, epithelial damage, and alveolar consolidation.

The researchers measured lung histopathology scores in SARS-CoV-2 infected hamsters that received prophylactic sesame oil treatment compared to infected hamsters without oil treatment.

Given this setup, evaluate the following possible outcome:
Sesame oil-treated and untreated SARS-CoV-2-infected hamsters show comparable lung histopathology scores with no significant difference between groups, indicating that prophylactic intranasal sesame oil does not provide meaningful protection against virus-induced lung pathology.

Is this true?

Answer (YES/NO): YES